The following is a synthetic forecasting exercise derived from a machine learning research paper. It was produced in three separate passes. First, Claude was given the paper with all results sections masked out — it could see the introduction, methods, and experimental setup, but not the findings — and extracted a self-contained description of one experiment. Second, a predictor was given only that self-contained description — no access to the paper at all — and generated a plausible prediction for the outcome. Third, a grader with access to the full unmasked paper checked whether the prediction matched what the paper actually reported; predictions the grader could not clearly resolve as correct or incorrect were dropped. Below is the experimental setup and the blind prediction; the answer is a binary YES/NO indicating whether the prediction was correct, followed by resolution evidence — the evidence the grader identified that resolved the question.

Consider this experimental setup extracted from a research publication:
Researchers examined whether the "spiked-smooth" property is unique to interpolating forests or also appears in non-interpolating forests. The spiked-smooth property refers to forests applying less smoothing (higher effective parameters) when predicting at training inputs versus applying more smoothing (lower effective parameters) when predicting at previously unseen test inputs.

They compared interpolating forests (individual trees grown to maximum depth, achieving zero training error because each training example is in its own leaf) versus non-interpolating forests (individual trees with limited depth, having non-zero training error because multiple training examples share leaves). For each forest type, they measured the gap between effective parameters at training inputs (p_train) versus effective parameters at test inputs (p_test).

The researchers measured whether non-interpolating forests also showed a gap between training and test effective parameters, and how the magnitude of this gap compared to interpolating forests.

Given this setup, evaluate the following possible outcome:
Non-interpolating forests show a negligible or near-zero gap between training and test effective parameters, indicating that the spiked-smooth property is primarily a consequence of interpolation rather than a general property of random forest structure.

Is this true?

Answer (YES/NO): NO